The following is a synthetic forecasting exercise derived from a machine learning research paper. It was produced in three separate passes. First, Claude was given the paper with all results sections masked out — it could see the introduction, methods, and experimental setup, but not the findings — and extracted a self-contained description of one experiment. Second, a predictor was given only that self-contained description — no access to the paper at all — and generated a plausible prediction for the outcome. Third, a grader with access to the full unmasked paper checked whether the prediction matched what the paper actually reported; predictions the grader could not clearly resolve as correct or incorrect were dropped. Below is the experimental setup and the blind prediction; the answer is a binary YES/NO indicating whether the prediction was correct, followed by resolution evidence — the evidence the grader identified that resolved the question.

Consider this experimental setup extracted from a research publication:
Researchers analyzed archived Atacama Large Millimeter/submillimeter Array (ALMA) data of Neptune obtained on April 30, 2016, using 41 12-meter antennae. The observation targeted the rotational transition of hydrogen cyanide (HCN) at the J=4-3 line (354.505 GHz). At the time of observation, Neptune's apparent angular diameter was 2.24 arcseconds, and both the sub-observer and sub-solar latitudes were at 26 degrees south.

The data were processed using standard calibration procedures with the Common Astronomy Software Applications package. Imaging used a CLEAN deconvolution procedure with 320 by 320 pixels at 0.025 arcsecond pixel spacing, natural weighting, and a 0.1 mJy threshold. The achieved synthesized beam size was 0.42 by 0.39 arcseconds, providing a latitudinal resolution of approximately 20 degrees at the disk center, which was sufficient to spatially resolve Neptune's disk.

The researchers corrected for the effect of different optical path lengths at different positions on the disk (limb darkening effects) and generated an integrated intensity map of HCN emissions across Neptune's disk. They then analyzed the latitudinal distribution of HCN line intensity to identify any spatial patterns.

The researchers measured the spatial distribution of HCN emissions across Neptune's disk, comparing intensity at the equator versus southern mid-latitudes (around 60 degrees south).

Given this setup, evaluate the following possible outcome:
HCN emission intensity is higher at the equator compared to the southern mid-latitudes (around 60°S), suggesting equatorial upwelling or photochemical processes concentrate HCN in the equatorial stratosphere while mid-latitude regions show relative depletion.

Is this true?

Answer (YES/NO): YES